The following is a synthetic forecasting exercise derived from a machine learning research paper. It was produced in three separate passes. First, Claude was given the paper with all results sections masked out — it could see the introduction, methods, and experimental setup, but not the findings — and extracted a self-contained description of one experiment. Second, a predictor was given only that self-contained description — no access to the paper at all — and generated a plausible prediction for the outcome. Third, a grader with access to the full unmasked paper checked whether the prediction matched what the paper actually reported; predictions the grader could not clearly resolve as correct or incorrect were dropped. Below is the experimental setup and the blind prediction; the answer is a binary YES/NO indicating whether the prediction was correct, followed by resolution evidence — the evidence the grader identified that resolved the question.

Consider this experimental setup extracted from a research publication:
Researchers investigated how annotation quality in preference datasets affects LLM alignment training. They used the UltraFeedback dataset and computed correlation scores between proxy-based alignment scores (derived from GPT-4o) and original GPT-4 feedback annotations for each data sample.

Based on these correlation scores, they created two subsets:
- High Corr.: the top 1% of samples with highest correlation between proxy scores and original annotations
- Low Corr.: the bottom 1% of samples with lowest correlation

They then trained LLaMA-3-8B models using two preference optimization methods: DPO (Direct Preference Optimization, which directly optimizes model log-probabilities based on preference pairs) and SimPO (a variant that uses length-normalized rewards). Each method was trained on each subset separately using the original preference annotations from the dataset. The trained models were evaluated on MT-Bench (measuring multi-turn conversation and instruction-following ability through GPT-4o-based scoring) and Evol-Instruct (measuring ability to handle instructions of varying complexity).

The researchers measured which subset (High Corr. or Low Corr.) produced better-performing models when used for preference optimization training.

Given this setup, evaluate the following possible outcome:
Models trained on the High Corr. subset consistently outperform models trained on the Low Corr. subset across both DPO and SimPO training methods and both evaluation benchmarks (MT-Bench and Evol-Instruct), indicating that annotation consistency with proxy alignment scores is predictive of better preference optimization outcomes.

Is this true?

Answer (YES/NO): YES